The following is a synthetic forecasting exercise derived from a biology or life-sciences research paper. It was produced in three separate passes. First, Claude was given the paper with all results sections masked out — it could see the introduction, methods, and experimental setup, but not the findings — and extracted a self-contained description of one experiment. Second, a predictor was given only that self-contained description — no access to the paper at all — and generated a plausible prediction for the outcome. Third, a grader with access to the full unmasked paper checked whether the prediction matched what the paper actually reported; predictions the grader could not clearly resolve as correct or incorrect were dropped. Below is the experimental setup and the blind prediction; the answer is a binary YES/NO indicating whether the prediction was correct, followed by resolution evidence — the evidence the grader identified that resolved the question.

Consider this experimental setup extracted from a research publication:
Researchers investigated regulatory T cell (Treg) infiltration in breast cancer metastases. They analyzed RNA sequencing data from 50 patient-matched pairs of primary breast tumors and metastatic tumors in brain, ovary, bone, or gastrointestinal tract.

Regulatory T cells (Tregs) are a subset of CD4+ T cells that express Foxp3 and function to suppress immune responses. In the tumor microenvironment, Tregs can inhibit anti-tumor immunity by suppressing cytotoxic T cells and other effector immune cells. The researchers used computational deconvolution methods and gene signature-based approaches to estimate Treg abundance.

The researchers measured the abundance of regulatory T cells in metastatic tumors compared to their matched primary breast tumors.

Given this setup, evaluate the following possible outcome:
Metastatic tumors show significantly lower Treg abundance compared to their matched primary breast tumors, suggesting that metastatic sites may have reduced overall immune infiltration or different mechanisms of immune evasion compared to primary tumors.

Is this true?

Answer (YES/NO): YES